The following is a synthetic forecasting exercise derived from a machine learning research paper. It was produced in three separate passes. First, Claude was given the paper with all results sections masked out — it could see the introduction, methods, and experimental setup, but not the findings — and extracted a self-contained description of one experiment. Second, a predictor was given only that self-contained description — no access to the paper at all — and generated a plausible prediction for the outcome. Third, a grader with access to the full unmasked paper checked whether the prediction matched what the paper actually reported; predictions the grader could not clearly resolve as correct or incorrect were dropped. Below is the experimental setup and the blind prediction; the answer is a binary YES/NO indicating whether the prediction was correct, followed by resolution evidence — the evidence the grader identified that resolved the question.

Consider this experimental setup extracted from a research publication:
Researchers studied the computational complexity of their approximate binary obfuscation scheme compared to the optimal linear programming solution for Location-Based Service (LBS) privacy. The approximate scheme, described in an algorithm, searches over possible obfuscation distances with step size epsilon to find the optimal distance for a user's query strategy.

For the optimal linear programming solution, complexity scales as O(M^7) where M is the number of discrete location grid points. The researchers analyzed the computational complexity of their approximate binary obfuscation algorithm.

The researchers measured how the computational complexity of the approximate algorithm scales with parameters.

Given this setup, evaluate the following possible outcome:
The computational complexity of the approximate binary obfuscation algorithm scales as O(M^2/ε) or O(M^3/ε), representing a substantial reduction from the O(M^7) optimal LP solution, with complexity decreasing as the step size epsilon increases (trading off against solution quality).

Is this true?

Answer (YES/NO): NO